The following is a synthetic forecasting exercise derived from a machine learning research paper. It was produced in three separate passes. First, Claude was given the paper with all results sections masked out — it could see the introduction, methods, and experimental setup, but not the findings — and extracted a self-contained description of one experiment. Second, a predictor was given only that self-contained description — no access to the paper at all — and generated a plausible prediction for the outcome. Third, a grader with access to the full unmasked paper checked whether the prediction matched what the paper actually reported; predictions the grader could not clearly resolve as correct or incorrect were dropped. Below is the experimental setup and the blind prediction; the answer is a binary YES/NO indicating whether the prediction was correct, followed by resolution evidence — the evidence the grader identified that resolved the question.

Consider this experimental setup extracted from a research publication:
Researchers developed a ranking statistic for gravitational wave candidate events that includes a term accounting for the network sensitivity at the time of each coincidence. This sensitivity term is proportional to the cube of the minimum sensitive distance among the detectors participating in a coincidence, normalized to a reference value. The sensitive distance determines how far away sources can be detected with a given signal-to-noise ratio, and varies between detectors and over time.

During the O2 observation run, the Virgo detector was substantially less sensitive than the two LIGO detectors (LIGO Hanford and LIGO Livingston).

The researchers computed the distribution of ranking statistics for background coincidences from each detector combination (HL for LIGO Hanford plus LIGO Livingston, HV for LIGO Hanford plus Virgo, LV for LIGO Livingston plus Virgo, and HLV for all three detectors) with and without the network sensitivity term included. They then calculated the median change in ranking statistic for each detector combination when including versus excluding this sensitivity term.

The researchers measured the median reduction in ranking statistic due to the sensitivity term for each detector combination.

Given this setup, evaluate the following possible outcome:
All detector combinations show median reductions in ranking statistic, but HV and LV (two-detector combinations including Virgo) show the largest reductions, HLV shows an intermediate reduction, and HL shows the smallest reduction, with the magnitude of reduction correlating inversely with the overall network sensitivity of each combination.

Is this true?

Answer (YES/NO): NO